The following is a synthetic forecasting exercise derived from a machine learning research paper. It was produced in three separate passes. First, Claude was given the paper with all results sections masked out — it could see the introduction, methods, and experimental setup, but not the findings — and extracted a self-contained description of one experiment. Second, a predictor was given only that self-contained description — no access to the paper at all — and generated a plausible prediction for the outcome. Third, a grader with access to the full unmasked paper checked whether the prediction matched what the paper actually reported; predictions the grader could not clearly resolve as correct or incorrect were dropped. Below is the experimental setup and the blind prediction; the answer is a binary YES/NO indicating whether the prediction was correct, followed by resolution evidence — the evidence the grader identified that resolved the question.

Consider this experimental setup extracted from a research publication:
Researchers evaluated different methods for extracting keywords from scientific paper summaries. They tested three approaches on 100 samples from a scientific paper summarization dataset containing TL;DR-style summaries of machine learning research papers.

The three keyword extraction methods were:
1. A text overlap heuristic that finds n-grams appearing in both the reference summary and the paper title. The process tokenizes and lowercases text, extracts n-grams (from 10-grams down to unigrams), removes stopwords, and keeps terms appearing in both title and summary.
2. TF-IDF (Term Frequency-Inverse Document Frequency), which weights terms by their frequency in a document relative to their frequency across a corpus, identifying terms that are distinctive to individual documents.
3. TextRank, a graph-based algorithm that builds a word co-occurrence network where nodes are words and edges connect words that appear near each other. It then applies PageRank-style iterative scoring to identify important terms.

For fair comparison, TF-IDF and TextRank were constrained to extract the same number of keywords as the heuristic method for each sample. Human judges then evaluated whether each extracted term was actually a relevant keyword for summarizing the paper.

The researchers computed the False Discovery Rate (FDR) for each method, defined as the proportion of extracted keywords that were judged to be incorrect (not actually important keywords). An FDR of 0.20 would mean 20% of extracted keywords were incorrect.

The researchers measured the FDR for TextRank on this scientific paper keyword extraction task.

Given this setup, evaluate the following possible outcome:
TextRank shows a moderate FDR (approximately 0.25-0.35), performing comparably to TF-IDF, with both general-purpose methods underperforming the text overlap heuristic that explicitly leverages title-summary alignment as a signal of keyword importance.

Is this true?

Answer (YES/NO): NO